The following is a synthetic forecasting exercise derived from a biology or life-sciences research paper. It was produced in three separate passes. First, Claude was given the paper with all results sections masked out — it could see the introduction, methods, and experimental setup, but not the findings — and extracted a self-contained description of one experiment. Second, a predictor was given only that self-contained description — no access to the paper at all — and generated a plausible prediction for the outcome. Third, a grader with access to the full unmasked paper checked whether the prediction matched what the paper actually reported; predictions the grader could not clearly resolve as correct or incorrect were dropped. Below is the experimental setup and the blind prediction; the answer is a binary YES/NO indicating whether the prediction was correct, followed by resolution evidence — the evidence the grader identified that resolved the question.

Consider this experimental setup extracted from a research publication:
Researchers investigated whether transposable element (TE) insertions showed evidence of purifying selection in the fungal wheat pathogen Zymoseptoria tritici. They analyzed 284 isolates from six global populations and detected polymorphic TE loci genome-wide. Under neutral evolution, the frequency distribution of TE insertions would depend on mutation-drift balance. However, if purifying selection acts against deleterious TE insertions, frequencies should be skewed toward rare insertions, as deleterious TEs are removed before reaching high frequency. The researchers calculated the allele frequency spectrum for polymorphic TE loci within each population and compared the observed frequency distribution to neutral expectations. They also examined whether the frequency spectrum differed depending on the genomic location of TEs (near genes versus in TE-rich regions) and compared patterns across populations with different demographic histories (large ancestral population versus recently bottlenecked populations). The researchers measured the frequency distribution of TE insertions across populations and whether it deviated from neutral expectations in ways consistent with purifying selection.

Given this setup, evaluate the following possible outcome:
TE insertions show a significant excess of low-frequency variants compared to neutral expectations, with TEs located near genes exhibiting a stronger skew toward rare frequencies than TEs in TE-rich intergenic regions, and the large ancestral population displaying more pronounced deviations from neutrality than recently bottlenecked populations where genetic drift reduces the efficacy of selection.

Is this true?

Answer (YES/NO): NO